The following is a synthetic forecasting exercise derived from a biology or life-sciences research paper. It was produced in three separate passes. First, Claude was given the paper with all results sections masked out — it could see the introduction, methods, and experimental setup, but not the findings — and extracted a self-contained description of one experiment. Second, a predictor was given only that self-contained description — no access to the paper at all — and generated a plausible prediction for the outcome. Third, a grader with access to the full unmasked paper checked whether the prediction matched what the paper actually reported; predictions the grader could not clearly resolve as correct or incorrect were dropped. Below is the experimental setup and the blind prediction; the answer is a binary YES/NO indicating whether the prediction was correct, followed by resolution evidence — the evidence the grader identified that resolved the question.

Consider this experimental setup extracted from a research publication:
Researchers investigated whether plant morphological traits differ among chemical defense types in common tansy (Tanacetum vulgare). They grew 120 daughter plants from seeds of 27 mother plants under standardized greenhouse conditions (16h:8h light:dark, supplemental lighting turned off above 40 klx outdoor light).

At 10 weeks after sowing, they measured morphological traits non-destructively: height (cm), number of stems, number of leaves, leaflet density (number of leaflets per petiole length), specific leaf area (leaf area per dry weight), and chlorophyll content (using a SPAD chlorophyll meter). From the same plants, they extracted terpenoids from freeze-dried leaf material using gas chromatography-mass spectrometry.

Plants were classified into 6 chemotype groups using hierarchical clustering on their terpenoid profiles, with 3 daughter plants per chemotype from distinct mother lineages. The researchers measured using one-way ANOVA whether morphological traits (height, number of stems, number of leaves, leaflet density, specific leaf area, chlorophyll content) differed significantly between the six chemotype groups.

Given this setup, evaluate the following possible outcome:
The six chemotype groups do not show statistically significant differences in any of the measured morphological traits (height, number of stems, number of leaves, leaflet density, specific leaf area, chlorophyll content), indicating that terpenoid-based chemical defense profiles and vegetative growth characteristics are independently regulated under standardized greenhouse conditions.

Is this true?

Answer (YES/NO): NO